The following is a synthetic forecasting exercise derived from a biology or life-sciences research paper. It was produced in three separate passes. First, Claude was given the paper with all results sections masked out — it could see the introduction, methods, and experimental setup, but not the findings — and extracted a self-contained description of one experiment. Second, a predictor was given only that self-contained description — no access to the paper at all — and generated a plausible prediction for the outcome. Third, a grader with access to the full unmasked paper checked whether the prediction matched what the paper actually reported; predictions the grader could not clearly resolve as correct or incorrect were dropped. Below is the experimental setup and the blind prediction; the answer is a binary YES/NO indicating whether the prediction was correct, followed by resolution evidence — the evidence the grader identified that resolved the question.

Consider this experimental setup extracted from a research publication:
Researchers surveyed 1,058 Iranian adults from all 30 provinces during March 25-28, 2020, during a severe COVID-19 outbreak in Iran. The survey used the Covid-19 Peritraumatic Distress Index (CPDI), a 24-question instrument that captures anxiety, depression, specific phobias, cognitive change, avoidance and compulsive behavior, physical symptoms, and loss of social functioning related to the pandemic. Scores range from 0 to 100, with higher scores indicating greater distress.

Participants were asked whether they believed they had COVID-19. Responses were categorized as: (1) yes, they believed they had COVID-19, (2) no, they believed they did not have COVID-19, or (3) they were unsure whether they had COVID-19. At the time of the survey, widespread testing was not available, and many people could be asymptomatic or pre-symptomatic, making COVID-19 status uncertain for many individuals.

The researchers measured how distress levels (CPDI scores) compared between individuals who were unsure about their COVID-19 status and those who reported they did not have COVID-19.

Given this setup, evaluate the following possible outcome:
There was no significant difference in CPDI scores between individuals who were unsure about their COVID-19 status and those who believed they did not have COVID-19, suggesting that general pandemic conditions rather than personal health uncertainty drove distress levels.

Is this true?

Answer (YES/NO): NO